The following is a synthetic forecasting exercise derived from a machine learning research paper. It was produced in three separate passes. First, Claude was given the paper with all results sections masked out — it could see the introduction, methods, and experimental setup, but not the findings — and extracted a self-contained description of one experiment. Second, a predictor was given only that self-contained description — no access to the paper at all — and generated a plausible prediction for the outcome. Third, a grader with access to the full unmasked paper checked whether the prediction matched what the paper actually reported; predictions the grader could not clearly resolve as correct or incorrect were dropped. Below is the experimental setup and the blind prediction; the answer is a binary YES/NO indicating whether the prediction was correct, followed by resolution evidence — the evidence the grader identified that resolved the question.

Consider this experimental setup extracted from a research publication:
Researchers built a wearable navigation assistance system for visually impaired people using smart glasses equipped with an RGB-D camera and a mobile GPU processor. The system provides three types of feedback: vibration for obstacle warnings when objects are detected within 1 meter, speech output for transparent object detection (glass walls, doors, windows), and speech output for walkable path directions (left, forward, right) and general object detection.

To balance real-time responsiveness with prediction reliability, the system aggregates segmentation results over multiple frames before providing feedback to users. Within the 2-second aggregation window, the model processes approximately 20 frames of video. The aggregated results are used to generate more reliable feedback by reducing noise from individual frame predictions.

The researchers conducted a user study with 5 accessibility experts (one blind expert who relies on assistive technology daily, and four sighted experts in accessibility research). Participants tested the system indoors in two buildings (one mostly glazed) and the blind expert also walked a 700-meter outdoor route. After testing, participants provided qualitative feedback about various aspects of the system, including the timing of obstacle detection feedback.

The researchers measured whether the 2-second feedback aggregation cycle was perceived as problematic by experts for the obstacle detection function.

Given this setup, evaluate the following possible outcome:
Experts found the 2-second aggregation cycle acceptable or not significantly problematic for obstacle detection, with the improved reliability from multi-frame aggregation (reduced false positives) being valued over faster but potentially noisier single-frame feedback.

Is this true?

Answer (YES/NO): NO